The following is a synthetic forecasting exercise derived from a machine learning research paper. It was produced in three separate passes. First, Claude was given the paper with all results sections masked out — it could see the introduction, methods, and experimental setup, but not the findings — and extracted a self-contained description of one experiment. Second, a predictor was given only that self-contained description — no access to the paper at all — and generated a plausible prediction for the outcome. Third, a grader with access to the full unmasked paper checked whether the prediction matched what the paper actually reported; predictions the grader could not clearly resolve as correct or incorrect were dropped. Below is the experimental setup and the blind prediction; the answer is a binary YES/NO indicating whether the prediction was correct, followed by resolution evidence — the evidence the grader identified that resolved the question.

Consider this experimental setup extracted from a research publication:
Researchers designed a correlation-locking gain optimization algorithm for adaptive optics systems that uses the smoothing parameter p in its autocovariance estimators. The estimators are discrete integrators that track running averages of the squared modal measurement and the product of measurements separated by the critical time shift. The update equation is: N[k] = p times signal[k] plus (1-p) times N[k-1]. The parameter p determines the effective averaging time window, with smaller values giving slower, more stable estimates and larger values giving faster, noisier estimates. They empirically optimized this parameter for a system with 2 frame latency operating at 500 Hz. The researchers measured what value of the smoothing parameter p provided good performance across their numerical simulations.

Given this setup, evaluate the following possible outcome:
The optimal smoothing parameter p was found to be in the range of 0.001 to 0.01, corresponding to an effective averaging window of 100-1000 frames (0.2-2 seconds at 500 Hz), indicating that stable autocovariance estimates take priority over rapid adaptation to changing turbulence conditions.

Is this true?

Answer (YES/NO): NO